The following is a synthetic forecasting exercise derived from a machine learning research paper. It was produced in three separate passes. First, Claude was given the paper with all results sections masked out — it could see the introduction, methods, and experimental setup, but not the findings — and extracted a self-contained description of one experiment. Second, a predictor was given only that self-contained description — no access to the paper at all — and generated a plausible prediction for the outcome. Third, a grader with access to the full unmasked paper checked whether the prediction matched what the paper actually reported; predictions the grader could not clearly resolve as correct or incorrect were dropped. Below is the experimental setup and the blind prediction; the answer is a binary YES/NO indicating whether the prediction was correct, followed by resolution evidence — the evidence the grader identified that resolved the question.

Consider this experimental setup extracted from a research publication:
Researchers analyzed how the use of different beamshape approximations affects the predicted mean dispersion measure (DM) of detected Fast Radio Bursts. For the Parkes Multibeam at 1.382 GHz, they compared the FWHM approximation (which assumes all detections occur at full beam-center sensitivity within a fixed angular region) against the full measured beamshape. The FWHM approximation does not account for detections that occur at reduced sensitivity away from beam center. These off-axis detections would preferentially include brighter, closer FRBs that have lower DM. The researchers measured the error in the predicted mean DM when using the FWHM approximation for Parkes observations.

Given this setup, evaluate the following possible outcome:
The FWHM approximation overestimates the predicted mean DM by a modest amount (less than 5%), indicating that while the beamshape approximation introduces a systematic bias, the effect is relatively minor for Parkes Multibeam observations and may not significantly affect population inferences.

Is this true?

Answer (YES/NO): NO